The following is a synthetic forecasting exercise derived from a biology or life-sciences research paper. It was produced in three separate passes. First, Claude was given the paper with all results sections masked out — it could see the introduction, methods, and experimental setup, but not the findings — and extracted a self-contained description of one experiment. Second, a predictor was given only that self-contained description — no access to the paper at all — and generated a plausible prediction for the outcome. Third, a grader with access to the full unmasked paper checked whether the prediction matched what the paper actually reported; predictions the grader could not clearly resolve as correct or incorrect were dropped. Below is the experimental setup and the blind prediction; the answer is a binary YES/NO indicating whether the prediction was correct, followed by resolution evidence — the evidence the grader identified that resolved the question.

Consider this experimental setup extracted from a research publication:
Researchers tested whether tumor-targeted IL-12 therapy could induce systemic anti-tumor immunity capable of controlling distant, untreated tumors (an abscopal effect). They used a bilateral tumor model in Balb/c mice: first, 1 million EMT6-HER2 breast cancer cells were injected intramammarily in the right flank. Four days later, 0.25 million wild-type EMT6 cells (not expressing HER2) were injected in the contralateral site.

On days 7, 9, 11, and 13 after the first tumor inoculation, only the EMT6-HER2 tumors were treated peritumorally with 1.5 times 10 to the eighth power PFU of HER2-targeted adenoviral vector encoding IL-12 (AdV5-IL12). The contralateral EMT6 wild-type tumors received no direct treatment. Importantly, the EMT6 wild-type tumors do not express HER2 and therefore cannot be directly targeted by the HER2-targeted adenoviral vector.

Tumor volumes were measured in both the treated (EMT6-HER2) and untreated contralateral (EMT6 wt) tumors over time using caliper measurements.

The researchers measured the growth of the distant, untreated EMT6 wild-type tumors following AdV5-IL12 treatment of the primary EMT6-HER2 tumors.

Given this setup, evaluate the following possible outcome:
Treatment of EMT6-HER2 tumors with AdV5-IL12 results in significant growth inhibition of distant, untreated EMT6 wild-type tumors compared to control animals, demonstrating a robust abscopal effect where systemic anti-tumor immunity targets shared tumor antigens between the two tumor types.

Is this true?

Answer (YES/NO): YES